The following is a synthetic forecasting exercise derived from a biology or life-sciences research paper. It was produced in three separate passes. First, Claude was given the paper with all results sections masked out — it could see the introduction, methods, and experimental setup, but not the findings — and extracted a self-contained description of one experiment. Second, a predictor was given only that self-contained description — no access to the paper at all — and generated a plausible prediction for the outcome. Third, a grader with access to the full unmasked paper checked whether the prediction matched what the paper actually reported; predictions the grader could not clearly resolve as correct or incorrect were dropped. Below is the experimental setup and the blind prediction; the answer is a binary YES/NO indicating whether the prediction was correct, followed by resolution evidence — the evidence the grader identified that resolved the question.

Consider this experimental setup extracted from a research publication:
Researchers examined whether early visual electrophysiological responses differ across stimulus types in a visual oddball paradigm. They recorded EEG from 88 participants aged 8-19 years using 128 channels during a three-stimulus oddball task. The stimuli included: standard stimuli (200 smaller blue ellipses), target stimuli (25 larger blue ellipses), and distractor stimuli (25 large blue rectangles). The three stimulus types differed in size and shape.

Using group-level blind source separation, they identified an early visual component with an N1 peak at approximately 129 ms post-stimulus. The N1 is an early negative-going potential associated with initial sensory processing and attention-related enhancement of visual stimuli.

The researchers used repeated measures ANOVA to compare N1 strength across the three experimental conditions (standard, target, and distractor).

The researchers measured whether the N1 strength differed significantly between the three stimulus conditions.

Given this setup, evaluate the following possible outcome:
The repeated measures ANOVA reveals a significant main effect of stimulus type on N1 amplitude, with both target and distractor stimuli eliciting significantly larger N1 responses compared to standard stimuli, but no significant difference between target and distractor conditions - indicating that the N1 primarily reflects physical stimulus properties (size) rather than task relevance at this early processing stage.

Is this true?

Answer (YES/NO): NO